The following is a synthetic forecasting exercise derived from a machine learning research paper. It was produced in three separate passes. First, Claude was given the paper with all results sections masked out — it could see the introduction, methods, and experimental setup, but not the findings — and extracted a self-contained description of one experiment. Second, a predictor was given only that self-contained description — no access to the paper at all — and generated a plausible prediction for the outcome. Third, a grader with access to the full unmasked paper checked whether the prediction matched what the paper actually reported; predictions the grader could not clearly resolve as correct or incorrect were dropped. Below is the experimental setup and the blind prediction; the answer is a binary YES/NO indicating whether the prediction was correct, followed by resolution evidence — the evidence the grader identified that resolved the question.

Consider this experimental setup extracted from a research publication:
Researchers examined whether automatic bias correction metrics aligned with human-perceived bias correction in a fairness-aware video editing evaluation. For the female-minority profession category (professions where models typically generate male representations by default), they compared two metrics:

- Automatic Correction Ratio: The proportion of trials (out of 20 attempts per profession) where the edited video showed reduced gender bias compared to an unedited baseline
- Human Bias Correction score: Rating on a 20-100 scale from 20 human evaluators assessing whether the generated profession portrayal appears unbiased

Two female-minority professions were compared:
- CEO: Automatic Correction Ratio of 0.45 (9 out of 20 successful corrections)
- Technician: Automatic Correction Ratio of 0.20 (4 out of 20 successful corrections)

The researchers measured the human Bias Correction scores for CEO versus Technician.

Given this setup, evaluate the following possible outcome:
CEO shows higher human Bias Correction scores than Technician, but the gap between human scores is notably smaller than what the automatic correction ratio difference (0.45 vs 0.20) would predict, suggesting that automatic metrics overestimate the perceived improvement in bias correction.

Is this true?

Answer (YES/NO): NO